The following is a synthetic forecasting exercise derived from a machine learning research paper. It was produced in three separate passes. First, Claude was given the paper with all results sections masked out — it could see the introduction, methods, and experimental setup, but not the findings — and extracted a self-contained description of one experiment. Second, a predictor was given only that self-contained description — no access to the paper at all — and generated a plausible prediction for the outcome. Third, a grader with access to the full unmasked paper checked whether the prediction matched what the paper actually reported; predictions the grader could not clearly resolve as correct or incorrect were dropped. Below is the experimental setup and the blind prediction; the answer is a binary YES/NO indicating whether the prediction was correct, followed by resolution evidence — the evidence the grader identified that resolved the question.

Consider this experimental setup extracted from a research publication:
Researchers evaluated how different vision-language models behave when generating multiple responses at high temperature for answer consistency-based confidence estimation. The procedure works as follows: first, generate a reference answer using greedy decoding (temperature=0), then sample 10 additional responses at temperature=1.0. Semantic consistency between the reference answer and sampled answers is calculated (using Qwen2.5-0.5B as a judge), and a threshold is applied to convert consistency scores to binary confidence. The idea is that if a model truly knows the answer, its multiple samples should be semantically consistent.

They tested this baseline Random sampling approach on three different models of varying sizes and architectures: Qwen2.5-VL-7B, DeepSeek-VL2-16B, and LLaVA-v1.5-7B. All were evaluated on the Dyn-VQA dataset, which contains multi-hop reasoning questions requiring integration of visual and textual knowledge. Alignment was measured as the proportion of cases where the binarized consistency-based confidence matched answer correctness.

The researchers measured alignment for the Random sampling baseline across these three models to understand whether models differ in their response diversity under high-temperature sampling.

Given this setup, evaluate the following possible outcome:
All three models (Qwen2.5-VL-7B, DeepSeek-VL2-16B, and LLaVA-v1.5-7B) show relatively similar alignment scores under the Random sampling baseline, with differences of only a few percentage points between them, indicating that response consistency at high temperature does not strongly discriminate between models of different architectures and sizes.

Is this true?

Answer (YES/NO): NO